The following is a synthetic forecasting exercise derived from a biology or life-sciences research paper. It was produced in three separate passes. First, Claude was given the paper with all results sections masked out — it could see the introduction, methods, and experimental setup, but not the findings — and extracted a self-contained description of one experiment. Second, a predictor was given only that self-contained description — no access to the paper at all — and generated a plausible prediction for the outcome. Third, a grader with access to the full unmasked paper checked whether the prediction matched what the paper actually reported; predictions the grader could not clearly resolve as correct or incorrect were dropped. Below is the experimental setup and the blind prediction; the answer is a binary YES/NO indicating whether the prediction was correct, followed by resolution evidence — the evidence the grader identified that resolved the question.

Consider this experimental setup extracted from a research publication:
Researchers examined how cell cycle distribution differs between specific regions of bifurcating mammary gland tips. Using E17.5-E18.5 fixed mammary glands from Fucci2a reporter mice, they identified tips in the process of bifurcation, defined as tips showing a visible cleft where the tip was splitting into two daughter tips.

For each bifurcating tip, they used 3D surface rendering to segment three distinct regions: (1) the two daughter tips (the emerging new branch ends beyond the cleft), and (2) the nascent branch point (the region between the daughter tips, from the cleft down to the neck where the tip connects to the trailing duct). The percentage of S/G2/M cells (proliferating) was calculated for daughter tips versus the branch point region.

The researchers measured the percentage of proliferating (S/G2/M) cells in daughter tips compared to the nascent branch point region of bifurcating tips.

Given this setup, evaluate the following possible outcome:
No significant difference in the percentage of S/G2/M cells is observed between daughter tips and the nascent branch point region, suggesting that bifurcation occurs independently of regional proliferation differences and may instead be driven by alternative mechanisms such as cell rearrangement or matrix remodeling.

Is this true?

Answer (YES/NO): NO